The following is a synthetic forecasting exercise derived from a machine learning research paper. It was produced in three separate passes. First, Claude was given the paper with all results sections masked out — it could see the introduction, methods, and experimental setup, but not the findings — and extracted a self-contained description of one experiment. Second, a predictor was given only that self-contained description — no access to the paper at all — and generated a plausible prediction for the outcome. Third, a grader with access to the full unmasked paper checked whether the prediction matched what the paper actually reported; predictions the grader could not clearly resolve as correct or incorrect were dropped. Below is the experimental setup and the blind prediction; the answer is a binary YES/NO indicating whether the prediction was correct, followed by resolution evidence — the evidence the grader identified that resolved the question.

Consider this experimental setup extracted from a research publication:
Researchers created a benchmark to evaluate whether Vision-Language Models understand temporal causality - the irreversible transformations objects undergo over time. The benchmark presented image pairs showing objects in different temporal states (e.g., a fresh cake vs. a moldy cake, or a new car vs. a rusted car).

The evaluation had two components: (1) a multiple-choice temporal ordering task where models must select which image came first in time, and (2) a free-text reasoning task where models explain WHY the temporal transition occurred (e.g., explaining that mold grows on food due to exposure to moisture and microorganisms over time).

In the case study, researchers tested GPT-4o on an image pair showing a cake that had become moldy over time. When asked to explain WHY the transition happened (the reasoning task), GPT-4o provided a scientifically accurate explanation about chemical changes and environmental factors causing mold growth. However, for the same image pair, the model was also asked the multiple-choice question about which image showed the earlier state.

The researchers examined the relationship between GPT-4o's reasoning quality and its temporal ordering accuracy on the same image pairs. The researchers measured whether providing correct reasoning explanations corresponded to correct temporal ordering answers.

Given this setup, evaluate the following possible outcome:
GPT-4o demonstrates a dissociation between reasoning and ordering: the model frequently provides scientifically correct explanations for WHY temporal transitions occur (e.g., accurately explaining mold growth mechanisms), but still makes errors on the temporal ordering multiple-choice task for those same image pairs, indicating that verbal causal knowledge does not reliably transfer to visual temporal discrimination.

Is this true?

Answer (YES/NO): YES